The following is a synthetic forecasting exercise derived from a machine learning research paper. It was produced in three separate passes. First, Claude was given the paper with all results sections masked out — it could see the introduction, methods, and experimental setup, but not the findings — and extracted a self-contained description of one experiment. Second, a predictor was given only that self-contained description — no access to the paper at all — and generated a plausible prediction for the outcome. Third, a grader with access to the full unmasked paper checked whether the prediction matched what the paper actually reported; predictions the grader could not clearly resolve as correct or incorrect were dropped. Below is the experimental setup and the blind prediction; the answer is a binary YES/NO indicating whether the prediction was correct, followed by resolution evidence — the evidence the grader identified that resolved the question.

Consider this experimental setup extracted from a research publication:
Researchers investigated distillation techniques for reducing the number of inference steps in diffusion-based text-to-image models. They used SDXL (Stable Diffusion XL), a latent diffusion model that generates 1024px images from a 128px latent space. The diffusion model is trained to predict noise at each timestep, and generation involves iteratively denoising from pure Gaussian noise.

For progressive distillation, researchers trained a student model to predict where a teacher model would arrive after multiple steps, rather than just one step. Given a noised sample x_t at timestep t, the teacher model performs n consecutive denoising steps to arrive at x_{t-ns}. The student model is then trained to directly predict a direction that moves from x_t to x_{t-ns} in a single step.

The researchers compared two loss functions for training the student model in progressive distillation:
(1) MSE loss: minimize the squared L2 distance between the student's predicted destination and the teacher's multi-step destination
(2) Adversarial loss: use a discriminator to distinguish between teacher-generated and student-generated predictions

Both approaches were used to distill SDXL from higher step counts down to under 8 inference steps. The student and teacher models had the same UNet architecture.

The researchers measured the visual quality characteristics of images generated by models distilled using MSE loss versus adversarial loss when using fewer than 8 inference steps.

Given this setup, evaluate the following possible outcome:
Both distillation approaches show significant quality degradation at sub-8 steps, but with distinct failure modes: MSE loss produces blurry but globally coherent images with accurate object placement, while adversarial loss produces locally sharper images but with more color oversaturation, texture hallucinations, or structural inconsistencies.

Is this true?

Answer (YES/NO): NO